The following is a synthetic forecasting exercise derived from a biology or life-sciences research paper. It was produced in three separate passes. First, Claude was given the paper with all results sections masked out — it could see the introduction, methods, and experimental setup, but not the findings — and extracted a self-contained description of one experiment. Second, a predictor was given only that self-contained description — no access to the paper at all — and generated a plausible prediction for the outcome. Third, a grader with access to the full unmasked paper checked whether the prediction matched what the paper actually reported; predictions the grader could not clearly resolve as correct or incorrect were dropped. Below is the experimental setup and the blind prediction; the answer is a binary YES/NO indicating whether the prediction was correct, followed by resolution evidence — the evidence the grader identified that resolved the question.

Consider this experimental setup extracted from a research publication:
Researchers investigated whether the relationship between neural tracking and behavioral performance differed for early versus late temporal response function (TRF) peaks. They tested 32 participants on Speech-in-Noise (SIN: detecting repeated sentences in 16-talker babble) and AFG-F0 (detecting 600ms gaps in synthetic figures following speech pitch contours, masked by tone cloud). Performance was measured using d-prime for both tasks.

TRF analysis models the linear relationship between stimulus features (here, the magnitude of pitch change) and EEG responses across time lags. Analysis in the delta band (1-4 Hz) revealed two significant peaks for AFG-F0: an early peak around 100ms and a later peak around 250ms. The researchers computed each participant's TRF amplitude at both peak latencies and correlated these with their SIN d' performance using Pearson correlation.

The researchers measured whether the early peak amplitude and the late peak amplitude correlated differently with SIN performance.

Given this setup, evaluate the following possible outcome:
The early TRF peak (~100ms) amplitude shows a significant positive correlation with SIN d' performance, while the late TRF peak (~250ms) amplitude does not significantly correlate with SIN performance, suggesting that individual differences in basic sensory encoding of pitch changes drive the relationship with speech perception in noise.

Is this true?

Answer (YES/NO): NO